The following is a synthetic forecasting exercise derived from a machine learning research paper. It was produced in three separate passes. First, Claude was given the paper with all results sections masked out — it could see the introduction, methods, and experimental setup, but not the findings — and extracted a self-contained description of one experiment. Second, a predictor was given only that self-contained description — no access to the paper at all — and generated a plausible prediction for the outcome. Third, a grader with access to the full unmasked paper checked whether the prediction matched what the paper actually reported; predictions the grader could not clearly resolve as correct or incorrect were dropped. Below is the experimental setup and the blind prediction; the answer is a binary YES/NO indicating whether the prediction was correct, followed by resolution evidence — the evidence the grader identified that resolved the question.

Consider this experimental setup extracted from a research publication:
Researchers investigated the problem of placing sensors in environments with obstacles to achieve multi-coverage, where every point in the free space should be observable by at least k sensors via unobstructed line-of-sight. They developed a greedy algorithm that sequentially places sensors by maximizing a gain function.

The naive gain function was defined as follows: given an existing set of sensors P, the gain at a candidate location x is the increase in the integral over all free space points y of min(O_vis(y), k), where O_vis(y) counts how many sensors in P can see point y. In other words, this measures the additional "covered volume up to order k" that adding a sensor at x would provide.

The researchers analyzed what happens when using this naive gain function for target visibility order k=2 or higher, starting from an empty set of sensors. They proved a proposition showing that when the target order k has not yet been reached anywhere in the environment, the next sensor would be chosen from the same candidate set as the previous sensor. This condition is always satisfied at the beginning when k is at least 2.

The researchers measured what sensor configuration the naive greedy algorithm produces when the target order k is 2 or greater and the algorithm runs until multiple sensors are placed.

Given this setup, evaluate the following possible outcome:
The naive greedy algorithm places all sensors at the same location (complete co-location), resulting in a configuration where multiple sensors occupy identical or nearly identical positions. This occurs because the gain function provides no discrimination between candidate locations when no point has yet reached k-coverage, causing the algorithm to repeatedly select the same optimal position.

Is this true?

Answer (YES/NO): YES